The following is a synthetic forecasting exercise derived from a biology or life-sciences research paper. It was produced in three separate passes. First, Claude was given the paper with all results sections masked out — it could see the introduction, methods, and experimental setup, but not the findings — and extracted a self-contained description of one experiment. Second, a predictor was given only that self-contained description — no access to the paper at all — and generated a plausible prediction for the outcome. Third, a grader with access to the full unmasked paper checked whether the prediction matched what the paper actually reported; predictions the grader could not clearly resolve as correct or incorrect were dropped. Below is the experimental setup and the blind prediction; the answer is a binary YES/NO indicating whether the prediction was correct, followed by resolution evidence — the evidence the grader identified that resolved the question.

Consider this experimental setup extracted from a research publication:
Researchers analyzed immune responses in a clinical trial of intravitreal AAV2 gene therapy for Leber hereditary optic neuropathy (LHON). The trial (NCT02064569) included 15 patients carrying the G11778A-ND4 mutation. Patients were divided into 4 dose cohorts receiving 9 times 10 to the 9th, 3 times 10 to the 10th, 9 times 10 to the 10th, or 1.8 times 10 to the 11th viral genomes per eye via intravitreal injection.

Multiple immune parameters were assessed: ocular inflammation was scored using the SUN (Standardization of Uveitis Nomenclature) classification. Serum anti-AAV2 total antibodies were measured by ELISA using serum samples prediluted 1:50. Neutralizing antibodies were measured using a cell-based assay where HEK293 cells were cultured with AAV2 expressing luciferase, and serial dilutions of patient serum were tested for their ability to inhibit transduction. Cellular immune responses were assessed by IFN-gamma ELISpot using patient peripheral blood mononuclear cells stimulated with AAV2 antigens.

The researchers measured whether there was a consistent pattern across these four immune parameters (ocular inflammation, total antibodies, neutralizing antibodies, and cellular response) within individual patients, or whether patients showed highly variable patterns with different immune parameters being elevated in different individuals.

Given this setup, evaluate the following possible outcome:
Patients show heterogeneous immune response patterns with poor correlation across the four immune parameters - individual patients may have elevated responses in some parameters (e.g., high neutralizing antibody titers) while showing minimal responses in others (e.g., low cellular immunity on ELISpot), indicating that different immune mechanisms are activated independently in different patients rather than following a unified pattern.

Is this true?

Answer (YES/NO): YES